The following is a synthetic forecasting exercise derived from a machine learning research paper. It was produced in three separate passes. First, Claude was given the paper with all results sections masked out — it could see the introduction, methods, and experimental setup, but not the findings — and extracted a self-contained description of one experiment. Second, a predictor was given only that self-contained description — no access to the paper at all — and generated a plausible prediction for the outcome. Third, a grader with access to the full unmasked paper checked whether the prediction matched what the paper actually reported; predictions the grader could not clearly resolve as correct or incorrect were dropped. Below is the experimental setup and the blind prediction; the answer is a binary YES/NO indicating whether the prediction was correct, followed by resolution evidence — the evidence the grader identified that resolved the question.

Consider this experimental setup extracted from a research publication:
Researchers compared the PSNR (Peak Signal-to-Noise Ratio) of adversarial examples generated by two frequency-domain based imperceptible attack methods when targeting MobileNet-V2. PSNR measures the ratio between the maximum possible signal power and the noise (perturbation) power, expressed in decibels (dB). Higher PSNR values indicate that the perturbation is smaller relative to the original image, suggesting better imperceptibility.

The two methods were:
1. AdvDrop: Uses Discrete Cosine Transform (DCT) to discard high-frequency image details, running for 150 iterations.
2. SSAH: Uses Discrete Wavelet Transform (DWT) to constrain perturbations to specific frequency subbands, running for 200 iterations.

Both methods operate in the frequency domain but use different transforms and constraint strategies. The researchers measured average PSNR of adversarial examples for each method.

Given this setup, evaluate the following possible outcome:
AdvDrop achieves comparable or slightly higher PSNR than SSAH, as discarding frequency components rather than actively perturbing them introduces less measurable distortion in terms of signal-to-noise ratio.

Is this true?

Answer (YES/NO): NO